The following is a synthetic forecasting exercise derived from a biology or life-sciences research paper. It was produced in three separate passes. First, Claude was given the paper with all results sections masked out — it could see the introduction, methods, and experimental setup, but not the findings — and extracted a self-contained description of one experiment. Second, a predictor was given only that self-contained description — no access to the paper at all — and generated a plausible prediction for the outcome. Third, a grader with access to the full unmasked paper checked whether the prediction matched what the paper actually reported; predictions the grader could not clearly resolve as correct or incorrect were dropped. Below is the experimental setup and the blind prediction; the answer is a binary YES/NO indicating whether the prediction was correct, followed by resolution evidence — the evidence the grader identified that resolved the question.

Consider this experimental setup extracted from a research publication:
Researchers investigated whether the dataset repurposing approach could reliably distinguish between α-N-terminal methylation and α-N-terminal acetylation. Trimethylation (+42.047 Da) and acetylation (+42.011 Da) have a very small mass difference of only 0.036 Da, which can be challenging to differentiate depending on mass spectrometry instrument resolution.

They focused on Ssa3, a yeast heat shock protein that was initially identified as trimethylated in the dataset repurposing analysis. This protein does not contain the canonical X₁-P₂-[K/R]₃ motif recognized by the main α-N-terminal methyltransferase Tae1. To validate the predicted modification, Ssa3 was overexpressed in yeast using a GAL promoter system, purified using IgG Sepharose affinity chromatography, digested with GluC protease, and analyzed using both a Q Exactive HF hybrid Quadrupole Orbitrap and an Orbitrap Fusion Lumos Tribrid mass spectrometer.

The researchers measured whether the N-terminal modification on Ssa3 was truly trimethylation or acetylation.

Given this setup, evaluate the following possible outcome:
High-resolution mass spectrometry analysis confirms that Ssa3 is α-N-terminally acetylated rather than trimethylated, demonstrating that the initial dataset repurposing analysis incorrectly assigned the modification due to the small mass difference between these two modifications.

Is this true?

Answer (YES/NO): YES